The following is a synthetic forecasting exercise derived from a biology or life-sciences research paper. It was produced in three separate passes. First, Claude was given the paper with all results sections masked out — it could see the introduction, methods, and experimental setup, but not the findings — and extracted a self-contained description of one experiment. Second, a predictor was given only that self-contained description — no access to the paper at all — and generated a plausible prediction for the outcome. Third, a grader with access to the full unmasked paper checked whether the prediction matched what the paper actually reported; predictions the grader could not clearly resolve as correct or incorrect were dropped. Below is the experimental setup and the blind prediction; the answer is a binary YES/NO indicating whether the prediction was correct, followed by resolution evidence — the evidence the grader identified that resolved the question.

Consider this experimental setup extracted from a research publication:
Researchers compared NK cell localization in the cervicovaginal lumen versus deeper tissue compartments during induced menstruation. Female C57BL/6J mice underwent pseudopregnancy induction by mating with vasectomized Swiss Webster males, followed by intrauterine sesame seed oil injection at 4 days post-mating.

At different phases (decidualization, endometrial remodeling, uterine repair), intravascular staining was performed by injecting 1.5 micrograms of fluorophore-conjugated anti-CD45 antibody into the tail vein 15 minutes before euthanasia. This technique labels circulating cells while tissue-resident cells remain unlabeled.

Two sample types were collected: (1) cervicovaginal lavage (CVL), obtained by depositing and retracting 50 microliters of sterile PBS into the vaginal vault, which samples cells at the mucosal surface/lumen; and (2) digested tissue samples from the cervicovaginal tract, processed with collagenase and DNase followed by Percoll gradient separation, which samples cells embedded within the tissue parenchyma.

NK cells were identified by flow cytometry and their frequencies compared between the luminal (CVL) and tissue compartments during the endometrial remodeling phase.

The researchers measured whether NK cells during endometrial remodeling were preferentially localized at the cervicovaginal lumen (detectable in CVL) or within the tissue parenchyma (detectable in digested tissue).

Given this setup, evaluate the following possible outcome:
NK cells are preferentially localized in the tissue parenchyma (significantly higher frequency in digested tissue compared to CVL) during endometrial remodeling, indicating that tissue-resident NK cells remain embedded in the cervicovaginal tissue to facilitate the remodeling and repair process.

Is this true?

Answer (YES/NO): NO